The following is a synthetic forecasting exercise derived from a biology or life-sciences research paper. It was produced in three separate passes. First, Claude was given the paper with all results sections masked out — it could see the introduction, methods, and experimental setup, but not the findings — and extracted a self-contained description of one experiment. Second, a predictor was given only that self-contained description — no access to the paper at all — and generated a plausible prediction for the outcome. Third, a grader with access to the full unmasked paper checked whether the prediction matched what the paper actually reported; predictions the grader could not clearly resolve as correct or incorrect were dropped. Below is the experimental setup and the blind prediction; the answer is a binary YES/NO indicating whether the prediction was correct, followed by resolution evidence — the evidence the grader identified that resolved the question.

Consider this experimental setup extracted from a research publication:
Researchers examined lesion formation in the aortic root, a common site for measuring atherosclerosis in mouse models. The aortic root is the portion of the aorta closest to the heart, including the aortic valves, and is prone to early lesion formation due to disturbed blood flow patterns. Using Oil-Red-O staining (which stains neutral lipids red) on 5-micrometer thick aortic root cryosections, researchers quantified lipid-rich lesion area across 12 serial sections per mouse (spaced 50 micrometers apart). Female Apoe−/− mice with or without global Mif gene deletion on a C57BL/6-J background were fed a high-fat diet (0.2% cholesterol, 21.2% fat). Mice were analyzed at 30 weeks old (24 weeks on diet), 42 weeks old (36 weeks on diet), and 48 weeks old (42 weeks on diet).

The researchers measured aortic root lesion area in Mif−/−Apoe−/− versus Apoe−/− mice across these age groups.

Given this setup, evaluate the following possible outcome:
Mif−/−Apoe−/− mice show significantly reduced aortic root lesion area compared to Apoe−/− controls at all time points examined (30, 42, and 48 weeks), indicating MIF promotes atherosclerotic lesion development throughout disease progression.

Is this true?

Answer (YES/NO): NO